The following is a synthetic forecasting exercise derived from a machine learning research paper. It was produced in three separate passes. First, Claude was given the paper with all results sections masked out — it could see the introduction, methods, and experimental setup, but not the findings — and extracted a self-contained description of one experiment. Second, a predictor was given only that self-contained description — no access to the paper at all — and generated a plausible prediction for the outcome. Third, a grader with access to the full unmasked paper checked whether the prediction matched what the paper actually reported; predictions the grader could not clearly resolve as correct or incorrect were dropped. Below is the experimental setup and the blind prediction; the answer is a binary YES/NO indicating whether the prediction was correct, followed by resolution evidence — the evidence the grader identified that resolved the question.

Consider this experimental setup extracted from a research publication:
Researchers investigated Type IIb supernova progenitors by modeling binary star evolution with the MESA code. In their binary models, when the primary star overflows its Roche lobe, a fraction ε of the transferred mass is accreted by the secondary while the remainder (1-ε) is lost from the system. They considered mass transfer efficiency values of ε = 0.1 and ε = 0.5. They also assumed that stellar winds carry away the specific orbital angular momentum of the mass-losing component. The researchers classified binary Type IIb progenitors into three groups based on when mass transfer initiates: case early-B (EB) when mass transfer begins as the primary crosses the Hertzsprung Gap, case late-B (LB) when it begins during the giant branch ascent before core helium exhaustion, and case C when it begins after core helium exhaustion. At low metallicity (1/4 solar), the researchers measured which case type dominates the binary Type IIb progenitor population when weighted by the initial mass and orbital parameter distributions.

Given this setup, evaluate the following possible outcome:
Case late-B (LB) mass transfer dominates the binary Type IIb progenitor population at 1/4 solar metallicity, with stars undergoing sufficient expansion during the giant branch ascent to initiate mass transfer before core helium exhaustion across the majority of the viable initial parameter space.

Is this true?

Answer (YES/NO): NO